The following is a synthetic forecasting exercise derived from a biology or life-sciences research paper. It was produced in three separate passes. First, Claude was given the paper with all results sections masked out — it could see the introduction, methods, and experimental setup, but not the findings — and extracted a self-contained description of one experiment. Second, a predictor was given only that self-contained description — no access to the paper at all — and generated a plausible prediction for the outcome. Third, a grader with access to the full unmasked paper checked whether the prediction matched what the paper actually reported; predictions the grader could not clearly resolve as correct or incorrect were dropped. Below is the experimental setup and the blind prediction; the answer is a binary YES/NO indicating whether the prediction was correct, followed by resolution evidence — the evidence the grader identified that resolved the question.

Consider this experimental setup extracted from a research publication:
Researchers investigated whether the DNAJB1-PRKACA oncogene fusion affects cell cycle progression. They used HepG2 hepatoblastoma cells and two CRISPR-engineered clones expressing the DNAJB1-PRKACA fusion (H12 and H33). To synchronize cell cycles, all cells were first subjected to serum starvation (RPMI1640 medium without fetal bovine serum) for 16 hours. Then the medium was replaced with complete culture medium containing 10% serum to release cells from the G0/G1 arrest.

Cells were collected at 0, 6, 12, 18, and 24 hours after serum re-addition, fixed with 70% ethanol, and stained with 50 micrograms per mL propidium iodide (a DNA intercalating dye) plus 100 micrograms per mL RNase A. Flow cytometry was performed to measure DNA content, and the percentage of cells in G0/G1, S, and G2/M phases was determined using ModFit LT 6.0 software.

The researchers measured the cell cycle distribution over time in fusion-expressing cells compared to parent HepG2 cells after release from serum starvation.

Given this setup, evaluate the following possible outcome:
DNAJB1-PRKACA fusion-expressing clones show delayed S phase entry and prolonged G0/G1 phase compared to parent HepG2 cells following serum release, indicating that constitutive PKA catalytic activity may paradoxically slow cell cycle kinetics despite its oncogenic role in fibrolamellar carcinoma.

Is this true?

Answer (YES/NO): NO